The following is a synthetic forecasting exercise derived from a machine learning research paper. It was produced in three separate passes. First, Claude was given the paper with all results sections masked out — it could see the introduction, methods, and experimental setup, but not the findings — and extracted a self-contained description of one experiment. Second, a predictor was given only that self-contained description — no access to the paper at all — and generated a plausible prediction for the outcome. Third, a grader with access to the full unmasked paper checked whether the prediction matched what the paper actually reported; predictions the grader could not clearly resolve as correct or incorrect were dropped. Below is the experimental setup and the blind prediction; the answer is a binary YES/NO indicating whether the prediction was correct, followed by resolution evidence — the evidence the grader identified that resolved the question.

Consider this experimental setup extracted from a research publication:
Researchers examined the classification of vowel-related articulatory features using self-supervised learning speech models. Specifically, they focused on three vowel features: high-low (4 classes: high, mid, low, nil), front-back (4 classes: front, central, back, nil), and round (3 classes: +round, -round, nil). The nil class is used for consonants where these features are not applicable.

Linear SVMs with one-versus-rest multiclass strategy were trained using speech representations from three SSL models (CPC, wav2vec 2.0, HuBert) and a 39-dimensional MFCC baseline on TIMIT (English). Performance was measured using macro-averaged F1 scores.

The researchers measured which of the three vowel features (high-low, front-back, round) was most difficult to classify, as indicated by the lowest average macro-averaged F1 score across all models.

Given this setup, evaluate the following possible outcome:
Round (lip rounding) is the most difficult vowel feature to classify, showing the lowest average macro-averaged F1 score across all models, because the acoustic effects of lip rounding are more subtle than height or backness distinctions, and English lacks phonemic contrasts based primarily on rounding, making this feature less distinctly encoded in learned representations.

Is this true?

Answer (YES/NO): NO